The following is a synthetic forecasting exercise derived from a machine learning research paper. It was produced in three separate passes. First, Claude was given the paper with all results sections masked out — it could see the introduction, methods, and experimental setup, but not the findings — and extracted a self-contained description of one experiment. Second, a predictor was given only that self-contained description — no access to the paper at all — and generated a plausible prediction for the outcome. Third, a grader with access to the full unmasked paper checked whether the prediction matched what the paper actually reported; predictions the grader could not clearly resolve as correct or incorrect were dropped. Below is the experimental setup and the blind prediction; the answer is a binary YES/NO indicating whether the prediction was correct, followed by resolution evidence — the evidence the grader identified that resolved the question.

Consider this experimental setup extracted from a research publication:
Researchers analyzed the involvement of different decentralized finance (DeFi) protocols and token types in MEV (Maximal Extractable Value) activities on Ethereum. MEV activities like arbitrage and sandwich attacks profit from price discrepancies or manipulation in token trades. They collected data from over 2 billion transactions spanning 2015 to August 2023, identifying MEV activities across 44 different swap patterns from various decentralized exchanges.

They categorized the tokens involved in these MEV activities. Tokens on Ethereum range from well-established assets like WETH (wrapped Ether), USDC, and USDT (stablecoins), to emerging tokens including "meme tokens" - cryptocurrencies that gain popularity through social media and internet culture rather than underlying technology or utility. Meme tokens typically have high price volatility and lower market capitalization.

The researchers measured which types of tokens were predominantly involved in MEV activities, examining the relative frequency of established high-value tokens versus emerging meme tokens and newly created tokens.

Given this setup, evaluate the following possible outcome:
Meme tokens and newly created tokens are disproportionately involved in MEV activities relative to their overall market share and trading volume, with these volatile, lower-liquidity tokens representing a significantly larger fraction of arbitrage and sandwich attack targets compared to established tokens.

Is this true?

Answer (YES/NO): NO